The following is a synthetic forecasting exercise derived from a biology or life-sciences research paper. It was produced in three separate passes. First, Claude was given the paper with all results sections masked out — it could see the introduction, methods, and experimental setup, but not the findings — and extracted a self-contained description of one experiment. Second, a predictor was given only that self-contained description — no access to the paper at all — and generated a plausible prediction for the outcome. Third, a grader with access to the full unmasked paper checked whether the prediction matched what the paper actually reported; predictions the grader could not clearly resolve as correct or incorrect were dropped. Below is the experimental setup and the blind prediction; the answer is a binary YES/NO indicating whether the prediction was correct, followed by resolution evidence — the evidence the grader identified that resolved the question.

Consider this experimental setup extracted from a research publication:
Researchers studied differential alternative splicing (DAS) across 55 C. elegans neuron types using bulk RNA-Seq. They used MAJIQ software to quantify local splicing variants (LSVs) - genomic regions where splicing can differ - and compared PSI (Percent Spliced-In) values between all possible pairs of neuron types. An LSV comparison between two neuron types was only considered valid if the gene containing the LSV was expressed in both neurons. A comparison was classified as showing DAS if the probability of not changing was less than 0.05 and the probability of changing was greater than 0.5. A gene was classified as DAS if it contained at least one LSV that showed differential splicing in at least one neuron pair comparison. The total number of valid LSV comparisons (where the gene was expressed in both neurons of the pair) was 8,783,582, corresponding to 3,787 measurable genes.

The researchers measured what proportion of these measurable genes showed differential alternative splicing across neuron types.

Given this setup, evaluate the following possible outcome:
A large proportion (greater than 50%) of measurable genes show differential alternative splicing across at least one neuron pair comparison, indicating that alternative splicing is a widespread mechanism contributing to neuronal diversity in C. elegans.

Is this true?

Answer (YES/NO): YES